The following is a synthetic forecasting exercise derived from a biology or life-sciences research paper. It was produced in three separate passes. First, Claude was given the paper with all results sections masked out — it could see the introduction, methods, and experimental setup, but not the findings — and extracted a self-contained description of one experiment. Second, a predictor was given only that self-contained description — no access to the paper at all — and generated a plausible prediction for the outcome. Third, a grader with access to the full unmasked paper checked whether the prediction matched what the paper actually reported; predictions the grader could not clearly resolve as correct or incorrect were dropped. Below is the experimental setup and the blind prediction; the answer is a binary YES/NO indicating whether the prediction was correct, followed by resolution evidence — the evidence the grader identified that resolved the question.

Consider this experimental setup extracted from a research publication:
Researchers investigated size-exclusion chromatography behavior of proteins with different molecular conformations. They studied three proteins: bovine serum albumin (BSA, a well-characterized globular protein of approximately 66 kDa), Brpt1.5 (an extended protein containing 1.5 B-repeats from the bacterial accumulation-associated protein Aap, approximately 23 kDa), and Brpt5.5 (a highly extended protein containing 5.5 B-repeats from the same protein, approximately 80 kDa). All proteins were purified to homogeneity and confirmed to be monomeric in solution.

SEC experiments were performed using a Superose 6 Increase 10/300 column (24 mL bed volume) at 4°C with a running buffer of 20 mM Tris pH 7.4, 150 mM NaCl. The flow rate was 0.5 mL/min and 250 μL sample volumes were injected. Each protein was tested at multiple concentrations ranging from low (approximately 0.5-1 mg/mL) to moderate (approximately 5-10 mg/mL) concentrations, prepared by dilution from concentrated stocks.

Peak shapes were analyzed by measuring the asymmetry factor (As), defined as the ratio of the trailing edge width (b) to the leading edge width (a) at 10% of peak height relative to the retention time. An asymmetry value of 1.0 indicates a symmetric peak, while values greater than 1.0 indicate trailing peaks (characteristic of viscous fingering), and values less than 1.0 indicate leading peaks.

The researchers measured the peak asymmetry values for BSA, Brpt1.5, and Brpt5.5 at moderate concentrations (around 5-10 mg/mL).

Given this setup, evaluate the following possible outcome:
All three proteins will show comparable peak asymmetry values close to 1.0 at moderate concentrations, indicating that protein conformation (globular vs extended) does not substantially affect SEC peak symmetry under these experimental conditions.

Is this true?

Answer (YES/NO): NO